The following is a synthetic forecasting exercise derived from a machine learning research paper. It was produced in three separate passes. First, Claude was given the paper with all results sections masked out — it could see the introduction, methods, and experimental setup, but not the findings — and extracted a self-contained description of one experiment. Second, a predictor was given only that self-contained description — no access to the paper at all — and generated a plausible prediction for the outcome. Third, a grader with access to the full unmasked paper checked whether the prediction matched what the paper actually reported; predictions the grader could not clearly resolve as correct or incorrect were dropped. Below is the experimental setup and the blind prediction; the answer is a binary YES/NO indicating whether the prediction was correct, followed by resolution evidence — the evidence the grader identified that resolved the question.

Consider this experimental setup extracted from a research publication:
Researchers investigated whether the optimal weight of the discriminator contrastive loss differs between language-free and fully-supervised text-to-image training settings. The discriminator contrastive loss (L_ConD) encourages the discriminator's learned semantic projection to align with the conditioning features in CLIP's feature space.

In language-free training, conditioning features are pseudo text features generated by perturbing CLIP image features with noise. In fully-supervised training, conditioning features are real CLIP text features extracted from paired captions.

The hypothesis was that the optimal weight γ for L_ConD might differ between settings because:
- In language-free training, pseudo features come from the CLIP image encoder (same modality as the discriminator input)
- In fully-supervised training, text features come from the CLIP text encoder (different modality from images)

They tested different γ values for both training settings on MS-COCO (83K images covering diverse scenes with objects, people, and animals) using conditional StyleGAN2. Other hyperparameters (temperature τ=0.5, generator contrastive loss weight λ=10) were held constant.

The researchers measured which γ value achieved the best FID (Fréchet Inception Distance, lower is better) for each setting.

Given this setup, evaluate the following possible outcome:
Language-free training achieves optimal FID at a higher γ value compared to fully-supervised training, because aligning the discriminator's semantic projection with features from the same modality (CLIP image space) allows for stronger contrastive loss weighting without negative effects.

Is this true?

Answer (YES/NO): YES